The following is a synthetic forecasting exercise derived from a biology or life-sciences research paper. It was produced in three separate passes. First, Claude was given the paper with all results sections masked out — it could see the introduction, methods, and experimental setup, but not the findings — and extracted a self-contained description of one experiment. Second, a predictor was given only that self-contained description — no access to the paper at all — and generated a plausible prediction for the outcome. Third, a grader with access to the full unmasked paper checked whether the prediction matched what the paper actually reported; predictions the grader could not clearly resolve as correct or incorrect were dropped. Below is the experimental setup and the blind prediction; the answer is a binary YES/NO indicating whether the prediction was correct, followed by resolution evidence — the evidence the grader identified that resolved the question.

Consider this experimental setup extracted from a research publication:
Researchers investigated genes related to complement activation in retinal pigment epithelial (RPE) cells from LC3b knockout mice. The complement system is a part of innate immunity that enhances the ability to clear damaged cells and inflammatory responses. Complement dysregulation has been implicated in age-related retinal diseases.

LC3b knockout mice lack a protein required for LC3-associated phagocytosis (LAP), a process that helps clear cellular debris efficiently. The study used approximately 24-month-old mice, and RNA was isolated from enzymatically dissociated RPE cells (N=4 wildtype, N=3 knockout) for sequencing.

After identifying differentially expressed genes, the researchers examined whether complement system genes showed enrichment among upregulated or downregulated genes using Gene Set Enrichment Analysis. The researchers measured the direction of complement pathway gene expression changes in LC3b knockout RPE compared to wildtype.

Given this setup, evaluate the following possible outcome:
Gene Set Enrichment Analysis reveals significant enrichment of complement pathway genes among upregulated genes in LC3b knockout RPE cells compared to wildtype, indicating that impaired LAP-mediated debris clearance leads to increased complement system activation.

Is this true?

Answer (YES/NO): YES